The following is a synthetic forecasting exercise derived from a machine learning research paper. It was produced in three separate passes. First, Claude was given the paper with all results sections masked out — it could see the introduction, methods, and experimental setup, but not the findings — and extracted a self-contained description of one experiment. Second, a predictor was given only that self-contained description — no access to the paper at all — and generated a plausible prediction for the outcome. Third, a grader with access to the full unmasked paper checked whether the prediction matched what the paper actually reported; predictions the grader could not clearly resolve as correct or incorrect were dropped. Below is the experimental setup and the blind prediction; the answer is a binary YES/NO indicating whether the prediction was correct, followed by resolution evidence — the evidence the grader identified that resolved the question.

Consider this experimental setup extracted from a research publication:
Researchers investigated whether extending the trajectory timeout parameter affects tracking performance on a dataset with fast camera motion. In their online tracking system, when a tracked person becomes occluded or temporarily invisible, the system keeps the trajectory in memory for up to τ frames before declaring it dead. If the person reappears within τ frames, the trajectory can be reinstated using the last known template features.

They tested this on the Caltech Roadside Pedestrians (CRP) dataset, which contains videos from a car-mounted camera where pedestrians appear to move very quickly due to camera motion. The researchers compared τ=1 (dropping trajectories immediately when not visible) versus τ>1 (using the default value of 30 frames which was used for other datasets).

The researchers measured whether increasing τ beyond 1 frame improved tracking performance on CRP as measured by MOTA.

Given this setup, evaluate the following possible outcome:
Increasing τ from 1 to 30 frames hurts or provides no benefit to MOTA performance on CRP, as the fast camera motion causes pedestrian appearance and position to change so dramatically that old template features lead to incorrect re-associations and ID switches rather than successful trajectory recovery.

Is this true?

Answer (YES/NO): YES